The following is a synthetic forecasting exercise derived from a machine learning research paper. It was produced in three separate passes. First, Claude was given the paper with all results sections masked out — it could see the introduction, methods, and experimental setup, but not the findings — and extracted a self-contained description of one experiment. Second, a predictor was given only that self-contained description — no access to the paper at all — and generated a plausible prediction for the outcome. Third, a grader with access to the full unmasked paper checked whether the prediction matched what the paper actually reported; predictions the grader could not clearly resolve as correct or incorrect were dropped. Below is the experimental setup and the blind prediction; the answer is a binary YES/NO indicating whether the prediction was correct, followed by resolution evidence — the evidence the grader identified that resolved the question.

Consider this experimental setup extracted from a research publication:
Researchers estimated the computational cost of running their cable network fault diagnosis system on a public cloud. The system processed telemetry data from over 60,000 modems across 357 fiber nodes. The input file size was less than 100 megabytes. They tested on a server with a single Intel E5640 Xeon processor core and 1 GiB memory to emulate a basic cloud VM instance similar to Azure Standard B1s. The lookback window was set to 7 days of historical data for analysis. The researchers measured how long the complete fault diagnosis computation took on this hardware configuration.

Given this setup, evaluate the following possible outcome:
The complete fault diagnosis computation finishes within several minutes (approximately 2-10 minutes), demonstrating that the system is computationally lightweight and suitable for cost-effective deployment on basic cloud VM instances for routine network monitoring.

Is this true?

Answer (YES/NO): NO